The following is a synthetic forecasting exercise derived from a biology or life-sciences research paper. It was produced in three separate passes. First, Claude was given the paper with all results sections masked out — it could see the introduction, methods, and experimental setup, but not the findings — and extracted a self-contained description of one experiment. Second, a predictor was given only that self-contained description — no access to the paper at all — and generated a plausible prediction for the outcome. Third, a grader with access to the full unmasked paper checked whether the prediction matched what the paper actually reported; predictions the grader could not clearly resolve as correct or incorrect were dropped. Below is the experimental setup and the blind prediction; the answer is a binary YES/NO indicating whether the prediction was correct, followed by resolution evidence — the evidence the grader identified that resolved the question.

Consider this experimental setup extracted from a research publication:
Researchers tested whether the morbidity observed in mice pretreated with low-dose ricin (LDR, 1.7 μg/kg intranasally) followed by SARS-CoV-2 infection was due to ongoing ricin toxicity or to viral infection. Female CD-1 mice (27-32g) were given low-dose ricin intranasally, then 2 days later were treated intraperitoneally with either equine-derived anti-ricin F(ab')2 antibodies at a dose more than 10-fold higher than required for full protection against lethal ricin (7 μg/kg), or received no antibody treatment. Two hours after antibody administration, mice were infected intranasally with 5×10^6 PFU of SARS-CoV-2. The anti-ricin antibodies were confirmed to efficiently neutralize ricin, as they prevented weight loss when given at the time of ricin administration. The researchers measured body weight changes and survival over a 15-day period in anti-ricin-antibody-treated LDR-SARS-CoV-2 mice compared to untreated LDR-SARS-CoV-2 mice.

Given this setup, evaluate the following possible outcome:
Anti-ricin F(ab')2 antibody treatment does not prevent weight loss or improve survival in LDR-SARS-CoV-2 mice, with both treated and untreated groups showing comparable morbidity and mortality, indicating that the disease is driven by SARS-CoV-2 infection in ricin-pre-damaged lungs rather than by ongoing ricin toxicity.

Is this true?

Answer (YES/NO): YES